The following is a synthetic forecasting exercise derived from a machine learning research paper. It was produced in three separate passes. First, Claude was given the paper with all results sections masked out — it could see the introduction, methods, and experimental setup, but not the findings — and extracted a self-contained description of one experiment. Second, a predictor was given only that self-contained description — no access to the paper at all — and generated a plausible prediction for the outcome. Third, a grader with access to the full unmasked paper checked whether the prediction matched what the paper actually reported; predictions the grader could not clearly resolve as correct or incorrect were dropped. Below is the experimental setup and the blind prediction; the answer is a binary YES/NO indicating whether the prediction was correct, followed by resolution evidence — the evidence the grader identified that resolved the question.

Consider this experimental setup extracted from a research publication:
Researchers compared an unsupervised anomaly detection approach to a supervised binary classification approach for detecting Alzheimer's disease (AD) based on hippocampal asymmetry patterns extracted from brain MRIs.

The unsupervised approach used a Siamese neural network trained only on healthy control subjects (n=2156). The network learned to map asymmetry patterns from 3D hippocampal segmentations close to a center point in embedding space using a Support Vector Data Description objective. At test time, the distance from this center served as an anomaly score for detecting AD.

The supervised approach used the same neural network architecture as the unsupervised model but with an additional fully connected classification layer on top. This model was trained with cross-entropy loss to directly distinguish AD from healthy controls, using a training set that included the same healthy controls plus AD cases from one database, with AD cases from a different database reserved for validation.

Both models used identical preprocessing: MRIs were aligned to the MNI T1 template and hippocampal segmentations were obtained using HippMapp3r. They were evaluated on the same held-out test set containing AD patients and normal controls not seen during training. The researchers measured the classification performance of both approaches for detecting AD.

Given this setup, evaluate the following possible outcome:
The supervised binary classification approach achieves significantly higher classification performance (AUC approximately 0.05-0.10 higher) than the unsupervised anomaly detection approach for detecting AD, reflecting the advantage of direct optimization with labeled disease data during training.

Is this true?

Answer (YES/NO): NO